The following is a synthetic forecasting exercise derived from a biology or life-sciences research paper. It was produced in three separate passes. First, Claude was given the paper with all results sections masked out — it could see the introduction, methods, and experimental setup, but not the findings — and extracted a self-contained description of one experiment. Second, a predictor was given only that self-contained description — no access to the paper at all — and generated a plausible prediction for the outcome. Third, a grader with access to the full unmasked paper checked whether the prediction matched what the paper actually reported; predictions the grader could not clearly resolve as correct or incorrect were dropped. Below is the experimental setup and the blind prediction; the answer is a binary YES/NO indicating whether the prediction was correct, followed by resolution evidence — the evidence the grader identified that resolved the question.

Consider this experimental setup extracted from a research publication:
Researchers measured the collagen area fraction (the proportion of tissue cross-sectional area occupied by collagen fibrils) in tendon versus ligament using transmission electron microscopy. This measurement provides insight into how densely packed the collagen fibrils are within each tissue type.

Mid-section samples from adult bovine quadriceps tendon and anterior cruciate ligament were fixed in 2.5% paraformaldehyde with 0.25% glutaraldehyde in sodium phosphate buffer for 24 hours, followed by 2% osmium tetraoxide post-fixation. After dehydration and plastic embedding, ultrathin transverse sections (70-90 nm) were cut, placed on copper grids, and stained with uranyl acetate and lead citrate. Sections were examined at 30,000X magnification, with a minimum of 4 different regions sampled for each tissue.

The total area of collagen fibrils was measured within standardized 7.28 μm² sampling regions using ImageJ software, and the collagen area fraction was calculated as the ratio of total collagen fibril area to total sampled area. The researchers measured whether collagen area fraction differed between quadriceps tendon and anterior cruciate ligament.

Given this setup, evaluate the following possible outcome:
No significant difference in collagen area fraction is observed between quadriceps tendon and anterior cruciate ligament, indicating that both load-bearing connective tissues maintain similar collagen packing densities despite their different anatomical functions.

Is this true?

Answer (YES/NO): NO